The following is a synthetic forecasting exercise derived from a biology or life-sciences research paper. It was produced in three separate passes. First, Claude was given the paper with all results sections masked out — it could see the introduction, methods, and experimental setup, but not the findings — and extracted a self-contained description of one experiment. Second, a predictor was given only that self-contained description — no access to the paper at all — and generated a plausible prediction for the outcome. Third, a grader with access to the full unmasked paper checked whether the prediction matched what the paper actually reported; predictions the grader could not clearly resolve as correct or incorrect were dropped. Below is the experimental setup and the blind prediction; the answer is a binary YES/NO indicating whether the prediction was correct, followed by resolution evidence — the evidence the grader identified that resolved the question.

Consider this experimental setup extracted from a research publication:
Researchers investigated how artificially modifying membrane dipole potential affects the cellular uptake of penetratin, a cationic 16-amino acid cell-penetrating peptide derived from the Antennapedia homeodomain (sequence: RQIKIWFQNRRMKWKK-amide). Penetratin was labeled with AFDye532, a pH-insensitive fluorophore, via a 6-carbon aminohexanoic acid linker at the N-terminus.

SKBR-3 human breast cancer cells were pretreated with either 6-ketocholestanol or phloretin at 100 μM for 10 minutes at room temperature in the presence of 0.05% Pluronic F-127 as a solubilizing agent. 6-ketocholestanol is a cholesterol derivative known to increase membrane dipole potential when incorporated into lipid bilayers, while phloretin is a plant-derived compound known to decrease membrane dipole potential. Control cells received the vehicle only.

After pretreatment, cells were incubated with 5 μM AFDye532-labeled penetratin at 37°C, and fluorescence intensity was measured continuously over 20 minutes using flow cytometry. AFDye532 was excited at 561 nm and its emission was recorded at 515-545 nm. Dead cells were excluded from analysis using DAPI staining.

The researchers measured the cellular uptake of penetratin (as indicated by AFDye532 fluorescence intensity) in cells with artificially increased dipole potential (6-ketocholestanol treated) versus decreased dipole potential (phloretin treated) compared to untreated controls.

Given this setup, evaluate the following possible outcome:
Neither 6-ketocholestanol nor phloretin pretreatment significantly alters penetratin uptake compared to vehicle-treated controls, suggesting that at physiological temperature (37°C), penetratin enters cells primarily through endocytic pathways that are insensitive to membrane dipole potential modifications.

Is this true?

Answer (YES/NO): NO